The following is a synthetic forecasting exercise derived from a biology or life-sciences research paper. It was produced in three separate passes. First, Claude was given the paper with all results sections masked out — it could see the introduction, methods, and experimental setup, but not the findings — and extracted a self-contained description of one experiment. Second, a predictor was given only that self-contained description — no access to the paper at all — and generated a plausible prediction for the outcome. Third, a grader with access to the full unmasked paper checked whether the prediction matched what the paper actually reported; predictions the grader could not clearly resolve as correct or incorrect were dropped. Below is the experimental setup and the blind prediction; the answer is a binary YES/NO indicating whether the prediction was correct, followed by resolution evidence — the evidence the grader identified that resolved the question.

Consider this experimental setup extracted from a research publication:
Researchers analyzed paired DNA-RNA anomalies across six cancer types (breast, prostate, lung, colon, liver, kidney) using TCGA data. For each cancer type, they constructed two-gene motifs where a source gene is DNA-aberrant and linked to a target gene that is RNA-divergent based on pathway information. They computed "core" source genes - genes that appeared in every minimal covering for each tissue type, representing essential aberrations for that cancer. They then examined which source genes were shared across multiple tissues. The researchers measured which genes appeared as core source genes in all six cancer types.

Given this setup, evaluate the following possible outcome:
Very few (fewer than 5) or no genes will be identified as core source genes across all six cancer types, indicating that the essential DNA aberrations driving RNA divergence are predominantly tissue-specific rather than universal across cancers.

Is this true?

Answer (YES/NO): YES